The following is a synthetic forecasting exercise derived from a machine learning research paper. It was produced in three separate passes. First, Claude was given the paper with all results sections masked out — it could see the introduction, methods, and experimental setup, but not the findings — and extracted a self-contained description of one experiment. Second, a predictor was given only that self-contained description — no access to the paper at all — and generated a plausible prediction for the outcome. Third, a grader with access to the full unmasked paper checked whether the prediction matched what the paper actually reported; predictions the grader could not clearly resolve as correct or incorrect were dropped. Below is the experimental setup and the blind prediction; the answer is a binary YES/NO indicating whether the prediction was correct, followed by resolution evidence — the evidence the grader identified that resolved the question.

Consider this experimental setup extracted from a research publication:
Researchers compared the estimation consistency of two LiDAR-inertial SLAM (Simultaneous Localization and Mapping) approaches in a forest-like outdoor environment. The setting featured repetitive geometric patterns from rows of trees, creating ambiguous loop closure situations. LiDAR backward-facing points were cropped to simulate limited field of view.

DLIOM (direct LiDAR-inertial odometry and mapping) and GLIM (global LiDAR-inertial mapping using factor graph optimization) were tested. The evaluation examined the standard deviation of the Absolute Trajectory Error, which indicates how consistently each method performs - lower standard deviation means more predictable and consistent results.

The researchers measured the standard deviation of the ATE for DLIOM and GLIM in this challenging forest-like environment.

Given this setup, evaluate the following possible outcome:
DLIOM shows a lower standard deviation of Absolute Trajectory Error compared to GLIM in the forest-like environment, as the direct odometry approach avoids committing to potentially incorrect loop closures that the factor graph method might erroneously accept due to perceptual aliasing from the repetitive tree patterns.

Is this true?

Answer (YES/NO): NO